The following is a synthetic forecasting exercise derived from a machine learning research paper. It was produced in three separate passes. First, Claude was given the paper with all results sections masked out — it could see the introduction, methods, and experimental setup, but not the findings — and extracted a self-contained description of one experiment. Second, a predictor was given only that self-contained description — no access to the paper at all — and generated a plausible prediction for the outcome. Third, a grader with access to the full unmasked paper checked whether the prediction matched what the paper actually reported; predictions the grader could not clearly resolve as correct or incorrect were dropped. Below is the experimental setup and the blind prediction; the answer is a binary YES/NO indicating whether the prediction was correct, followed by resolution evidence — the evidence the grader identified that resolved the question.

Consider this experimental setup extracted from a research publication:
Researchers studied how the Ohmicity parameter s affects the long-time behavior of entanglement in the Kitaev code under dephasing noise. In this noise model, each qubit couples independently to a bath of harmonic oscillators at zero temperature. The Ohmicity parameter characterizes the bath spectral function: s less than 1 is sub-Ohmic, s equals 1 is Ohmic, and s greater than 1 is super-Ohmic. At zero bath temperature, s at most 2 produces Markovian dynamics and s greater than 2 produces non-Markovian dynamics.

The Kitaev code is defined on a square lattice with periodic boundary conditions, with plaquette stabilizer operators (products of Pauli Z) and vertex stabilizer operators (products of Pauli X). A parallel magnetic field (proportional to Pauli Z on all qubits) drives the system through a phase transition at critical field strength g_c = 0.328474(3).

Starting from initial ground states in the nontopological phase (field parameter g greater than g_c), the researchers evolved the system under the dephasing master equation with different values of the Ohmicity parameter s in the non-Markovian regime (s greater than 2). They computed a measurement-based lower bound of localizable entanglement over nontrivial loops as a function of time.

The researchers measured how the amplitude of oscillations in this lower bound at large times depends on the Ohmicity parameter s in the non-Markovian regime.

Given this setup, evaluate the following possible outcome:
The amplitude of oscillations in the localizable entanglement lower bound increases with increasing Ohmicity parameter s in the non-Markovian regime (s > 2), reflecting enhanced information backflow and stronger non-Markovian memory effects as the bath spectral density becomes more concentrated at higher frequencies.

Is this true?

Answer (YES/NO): YES